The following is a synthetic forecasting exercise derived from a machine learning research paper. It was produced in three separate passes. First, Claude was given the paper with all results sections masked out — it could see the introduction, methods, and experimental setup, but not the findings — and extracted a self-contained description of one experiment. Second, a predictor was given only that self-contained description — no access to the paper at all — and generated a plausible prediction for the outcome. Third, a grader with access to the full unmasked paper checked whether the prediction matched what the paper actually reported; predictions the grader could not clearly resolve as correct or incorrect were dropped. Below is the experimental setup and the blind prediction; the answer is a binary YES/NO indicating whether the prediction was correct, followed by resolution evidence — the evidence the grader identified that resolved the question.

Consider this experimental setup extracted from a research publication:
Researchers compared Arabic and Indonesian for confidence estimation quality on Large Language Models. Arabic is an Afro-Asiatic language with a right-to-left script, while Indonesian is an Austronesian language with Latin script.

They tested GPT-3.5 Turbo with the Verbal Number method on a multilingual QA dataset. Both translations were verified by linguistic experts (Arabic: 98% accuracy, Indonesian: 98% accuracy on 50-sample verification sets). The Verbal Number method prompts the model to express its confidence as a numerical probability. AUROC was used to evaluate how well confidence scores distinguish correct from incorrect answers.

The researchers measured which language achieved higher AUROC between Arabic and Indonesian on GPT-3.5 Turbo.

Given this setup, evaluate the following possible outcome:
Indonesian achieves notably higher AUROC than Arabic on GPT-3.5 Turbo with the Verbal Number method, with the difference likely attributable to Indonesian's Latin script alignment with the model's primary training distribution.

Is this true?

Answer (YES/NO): NO